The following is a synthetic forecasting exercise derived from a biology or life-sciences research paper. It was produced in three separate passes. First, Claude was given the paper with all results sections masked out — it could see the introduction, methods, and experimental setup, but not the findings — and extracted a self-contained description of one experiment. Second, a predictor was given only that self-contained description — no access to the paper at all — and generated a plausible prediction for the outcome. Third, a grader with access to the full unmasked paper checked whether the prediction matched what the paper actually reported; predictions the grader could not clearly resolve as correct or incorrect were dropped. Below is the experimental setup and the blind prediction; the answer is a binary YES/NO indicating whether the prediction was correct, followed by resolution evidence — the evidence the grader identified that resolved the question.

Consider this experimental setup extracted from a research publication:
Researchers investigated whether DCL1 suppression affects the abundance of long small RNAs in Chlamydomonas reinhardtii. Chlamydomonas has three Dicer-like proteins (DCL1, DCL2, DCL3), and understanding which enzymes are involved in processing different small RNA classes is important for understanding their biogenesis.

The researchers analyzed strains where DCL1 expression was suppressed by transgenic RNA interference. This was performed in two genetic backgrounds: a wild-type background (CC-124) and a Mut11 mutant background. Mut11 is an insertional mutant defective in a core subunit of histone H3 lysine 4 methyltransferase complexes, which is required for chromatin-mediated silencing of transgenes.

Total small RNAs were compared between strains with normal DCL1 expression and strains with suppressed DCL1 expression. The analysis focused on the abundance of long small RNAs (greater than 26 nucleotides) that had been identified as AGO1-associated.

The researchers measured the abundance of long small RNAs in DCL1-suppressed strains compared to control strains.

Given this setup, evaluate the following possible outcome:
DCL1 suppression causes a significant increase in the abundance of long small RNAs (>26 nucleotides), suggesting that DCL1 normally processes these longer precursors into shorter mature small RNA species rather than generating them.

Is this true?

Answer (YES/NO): NO